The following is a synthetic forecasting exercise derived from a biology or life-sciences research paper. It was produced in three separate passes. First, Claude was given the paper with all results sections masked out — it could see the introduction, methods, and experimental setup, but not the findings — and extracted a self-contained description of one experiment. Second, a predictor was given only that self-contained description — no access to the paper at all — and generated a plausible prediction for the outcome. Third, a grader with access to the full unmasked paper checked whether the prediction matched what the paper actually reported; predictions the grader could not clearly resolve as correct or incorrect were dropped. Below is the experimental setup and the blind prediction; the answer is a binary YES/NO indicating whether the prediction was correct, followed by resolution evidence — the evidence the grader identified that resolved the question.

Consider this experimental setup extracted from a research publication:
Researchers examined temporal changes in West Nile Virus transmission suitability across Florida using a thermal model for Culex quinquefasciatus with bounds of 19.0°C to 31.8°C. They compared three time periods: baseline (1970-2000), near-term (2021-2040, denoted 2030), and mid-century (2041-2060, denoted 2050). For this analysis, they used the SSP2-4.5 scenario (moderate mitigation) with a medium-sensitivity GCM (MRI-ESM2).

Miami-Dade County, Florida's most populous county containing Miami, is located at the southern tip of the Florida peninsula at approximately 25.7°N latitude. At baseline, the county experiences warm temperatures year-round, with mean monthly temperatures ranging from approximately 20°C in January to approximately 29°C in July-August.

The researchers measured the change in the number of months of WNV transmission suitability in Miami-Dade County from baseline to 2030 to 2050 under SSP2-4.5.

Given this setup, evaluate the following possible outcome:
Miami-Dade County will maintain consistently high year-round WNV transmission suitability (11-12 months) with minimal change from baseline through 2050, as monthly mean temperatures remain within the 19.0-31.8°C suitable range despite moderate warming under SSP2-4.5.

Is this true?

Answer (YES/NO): NO